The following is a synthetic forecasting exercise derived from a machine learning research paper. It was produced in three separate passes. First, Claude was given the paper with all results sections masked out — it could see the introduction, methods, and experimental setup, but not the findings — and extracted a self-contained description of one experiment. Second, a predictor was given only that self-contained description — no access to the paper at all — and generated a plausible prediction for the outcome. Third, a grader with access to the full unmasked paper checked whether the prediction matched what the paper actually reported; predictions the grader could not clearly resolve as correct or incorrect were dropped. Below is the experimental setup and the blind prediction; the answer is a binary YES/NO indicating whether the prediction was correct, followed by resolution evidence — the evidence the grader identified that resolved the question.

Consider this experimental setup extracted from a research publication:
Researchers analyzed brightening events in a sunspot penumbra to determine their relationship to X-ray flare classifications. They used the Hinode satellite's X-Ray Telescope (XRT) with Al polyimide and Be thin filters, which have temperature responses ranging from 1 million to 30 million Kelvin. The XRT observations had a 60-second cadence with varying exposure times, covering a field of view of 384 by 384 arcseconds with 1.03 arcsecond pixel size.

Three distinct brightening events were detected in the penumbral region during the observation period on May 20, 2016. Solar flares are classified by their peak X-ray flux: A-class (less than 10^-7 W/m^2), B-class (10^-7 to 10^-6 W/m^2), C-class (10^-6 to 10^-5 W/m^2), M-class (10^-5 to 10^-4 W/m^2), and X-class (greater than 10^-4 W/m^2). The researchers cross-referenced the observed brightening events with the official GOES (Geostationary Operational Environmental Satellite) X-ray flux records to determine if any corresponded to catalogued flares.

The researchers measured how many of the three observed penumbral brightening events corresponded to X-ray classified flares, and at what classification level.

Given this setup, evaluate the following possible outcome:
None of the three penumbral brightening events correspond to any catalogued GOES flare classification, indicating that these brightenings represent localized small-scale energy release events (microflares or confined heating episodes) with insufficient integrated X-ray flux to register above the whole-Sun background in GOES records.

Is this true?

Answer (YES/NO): NO